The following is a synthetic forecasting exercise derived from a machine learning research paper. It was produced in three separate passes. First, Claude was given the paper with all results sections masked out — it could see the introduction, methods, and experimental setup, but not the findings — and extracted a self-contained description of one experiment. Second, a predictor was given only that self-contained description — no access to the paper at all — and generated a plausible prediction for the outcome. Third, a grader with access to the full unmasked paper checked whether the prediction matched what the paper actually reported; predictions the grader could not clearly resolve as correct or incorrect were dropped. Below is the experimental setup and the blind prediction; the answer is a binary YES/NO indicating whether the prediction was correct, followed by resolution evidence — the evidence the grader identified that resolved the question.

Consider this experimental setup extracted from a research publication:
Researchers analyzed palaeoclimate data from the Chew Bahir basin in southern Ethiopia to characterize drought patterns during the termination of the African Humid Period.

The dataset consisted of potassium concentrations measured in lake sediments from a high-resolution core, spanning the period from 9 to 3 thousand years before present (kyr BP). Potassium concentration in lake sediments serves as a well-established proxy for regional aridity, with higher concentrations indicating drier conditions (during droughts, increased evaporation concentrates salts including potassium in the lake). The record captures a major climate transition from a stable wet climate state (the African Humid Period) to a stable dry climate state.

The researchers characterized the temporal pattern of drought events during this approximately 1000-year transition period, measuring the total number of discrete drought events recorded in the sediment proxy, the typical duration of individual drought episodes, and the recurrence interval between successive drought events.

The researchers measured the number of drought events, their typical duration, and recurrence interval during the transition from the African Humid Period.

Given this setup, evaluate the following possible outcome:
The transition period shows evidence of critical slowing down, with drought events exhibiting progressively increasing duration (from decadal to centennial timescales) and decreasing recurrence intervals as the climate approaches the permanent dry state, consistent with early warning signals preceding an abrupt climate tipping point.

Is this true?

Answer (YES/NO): NO